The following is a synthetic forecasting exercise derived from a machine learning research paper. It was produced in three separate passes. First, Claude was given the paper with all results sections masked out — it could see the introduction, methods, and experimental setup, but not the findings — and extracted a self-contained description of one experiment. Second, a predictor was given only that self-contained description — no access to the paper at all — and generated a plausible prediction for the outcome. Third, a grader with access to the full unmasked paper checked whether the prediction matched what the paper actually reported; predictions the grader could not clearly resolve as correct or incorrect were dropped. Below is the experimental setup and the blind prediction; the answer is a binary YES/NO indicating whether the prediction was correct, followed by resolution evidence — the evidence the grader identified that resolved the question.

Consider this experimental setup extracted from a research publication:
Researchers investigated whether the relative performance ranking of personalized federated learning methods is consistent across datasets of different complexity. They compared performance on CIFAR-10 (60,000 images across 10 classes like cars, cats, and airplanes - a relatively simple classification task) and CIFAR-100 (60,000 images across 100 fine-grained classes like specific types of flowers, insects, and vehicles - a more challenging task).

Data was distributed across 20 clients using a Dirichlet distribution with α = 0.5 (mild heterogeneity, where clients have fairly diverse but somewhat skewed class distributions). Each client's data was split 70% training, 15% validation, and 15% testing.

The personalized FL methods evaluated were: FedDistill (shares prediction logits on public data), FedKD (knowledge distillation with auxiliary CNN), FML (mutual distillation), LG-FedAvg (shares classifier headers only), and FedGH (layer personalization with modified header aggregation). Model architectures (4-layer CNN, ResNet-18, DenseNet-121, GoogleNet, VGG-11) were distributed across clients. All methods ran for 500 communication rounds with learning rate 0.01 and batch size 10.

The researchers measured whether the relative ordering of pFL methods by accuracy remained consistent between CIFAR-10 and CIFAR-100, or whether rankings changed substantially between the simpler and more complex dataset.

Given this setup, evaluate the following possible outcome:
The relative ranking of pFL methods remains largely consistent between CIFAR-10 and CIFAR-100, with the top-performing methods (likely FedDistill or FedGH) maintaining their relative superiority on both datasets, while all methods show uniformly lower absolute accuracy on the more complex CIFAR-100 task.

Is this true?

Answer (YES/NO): NO